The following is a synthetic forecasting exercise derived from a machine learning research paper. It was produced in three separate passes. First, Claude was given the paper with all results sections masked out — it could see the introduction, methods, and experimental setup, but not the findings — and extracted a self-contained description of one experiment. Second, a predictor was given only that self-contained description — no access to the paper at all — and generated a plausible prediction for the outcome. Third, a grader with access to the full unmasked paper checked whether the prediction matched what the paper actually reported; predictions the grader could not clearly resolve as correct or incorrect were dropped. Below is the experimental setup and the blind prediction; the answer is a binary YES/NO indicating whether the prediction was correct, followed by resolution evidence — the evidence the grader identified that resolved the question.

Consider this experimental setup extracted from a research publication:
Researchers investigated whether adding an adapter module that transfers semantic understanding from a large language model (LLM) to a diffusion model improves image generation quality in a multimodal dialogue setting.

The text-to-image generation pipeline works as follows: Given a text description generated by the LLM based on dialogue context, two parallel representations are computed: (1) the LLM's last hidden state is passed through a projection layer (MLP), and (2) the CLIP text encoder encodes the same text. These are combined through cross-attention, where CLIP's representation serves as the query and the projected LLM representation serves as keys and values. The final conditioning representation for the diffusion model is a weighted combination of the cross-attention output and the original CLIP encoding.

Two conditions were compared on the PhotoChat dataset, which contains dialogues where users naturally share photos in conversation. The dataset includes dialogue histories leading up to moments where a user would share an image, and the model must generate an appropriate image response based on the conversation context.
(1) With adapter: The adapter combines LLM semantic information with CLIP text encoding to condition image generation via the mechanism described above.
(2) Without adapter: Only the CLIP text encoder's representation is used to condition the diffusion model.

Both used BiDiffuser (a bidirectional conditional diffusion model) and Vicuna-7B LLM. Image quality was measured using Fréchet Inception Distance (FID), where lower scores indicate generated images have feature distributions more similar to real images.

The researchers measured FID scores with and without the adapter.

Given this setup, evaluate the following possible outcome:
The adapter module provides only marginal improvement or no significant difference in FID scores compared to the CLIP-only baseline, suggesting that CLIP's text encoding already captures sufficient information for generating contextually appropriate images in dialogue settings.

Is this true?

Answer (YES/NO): NO